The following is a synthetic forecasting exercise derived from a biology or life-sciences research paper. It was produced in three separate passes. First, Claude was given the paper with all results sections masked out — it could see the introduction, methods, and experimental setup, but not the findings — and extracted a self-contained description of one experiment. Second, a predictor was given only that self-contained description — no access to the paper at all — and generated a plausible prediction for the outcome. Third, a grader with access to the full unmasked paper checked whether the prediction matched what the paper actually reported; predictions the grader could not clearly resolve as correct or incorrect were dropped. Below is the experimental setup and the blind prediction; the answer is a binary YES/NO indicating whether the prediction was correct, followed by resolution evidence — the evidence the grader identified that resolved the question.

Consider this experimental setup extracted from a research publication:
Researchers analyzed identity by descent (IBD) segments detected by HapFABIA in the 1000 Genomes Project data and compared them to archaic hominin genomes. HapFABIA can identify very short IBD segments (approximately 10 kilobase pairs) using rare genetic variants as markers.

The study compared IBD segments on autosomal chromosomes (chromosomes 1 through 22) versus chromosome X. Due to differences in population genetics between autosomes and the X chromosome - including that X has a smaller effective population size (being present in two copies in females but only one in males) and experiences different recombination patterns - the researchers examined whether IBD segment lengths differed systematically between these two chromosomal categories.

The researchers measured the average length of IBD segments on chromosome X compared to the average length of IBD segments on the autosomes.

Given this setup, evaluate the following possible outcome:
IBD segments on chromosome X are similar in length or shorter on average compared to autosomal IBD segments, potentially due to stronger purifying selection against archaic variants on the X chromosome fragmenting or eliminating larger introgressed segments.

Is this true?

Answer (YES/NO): NO